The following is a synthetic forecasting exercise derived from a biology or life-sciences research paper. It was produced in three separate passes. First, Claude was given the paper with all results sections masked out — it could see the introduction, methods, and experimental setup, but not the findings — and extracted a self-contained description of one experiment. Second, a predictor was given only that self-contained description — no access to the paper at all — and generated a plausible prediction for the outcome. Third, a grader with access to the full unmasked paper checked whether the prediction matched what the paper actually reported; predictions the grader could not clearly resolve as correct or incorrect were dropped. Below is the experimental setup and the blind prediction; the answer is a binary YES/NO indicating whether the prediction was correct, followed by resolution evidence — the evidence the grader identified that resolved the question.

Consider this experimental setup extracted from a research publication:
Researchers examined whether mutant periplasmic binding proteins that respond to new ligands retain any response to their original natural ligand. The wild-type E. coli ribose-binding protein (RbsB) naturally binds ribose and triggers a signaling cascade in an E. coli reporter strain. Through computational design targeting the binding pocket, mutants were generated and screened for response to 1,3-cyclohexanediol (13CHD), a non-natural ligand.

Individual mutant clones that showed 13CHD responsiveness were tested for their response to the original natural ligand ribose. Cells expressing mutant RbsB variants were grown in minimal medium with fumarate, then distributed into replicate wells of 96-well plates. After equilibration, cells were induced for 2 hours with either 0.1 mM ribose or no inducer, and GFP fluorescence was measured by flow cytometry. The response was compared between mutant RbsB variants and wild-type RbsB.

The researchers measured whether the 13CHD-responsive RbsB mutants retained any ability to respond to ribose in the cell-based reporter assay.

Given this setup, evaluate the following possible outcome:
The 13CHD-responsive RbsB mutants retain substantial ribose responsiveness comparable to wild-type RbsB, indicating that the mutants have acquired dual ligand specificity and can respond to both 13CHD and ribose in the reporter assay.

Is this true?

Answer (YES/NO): NO